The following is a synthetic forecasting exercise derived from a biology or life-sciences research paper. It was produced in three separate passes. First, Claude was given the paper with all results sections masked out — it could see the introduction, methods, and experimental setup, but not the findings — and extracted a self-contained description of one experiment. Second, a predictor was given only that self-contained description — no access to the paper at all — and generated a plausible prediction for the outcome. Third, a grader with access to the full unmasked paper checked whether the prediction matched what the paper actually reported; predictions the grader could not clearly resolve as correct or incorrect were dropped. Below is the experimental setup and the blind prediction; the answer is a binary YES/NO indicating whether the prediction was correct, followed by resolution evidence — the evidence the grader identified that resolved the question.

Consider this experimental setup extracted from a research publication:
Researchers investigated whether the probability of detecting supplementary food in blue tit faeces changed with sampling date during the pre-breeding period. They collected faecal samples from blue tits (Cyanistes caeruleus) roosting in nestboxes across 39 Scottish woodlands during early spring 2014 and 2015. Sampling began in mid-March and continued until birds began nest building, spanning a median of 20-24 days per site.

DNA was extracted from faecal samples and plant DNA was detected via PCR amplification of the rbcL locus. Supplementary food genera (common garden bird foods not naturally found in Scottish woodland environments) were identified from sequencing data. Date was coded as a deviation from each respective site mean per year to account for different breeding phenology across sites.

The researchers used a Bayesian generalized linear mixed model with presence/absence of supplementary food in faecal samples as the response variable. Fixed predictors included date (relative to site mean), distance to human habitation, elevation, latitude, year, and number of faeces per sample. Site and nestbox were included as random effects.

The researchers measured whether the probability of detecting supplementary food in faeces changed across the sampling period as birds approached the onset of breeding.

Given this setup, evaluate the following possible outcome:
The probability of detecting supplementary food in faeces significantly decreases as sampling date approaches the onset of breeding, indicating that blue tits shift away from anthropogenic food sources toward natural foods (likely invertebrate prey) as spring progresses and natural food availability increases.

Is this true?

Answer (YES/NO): YES